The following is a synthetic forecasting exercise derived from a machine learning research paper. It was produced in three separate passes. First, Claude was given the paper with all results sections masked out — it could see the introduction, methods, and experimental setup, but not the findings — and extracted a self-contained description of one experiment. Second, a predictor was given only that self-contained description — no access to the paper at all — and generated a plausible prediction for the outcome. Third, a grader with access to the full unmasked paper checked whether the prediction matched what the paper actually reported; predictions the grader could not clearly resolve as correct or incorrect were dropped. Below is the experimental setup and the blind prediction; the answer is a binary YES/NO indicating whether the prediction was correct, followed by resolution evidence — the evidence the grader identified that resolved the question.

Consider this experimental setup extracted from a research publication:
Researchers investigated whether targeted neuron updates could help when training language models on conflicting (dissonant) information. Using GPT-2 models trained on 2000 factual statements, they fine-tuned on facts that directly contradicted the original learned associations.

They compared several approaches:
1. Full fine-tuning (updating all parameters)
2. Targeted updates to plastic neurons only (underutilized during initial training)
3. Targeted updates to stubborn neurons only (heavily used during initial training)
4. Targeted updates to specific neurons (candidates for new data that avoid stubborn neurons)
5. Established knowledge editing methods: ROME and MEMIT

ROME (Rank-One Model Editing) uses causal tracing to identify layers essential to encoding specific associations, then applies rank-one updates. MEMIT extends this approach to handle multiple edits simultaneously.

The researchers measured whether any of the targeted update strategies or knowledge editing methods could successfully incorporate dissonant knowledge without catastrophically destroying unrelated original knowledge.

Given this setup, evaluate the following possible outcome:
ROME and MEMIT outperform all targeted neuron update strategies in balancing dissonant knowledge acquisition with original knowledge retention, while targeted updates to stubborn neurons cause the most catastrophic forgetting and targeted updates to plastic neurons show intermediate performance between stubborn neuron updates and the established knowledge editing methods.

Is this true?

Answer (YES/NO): NO